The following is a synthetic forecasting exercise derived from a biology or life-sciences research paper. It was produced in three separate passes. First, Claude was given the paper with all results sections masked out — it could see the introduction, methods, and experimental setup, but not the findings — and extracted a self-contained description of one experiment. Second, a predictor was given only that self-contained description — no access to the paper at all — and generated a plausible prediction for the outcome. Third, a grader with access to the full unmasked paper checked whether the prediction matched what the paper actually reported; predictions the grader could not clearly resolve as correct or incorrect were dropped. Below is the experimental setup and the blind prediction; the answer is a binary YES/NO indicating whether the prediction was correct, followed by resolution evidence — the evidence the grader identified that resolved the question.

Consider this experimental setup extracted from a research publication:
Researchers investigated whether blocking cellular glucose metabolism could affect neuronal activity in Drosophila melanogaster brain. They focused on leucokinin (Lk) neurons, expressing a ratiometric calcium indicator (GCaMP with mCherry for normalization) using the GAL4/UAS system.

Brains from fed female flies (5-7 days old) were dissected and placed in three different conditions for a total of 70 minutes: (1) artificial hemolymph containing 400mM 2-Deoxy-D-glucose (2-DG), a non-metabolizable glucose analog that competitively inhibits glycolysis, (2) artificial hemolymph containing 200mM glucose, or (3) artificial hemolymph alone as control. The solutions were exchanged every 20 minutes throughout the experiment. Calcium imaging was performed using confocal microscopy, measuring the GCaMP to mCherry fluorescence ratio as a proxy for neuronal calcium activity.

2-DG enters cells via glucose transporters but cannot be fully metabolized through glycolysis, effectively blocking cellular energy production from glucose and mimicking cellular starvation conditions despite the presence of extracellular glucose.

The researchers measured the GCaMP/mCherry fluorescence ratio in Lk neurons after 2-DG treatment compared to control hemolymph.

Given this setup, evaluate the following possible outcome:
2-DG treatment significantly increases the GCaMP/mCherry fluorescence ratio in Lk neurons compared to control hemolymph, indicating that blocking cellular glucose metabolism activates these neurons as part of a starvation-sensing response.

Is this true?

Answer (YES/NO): YES